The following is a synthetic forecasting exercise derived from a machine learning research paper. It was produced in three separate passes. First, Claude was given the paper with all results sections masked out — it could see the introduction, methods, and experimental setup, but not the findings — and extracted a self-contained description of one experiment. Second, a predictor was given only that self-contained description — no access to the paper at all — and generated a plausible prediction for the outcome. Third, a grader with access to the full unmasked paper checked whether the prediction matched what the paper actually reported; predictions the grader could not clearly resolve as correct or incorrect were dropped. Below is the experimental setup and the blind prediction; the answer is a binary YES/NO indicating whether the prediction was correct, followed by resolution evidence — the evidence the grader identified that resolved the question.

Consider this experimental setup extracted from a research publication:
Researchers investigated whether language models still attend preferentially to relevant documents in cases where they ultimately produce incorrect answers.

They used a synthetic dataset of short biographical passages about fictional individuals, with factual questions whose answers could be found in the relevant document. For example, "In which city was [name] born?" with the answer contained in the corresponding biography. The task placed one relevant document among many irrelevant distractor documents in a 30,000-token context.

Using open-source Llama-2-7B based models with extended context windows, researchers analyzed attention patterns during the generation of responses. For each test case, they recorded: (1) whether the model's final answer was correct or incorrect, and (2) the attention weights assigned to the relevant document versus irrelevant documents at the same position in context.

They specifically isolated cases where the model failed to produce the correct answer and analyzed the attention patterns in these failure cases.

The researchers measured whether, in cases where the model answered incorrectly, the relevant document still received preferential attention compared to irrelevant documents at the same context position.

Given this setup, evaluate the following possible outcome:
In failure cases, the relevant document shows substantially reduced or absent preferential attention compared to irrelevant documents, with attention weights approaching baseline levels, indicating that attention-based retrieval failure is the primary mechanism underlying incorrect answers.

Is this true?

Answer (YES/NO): NO